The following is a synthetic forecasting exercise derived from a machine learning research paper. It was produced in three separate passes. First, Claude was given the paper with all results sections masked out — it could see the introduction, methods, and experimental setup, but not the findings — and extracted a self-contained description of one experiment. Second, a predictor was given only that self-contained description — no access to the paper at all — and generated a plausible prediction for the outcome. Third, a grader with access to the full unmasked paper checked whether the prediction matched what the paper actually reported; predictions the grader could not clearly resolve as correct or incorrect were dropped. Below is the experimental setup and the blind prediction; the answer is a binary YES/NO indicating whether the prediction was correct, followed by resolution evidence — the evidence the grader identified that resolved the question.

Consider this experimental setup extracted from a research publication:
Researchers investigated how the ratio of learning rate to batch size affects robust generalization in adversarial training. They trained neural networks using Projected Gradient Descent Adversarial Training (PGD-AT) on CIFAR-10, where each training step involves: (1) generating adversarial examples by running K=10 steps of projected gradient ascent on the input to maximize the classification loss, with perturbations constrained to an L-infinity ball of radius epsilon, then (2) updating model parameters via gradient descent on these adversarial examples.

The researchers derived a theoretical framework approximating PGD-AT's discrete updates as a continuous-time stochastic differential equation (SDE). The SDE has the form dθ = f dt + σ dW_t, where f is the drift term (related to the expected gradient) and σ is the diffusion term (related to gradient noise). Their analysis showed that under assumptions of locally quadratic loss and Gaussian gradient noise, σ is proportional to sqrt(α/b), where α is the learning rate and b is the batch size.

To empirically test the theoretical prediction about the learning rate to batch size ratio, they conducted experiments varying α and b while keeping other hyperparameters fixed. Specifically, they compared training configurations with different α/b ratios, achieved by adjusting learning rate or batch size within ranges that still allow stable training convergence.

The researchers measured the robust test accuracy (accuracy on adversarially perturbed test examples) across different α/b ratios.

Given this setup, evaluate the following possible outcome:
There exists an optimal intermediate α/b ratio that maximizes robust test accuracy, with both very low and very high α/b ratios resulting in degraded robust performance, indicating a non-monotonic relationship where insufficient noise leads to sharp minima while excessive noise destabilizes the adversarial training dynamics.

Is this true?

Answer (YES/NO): NO